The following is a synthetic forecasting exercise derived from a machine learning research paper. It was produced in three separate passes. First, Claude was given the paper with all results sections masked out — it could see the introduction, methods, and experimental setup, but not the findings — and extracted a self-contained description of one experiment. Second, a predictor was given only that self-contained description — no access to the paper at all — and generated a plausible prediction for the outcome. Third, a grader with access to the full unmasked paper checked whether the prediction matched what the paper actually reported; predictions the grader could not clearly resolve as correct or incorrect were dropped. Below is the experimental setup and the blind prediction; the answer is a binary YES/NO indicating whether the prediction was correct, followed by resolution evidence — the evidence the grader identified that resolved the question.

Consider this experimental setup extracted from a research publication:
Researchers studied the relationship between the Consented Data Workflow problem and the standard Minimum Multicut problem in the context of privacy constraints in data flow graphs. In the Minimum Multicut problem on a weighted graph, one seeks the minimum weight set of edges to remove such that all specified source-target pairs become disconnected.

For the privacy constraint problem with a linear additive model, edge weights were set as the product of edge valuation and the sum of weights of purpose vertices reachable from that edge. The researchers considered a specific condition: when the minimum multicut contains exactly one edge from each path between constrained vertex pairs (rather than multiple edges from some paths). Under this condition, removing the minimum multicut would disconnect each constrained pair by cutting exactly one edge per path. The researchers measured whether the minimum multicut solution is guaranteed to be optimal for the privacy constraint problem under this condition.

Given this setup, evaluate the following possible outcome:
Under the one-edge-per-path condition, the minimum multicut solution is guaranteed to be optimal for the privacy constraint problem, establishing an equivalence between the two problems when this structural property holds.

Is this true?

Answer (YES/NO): YES